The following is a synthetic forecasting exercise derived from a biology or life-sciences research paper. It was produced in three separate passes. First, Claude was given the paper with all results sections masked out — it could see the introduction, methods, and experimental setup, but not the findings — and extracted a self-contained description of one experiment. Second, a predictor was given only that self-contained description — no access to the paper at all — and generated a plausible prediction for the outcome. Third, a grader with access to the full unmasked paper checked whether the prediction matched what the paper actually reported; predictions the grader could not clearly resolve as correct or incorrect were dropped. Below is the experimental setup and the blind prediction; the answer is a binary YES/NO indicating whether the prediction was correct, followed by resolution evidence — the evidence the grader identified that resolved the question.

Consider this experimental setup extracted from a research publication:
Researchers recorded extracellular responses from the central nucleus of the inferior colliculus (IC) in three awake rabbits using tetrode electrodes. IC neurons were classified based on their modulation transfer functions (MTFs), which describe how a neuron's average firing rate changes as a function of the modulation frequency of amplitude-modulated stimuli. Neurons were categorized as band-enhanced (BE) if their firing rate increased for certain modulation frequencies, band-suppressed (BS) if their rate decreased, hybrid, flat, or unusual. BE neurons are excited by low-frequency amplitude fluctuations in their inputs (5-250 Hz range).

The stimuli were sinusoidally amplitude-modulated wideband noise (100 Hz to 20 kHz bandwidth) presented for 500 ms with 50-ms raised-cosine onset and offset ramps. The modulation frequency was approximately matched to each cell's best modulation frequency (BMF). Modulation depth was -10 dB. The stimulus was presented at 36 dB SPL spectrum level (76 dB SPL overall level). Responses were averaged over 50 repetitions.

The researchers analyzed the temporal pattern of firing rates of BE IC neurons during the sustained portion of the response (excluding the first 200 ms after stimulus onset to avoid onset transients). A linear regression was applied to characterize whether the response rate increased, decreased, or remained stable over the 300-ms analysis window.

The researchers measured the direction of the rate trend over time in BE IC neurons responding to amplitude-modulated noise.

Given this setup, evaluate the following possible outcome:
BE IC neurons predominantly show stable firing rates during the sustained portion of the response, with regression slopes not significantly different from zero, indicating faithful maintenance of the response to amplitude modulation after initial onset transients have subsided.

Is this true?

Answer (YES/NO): NO